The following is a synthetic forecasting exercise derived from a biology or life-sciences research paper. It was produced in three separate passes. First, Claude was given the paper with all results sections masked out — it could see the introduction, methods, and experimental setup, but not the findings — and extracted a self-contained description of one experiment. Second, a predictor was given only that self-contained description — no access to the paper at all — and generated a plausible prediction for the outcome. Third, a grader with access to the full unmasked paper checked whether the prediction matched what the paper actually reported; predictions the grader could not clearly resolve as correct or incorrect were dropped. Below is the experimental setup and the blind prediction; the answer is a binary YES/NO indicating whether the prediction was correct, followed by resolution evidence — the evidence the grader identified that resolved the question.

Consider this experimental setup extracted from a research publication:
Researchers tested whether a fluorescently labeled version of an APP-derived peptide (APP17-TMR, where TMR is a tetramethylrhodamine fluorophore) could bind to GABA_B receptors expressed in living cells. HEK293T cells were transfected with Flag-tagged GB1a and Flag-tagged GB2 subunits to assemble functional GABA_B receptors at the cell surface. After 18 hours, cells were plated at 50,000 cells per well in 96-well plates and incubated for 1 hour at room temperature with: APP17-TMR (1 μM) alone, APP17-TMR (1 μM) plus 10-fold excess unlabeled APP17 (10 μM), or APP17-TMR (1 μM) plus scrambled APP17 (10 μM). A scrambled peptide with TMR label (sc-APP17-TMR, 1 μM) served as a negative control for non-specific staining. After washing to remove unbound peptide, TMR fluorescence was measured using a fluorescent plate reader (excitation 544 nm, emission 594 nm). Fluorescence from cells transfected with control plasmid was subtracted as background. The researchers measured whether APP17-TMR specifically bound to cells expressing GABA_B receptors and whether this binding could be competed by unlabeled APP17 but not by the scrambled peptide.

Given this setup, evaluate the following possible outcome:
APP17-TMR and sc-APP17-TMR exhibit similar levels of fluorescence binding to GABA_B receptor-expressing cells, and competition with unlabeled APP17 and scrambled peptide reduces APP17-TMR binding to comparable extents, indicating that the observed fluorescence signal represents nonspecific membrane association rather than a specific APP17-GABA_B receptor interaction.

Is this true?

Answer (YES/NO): NO